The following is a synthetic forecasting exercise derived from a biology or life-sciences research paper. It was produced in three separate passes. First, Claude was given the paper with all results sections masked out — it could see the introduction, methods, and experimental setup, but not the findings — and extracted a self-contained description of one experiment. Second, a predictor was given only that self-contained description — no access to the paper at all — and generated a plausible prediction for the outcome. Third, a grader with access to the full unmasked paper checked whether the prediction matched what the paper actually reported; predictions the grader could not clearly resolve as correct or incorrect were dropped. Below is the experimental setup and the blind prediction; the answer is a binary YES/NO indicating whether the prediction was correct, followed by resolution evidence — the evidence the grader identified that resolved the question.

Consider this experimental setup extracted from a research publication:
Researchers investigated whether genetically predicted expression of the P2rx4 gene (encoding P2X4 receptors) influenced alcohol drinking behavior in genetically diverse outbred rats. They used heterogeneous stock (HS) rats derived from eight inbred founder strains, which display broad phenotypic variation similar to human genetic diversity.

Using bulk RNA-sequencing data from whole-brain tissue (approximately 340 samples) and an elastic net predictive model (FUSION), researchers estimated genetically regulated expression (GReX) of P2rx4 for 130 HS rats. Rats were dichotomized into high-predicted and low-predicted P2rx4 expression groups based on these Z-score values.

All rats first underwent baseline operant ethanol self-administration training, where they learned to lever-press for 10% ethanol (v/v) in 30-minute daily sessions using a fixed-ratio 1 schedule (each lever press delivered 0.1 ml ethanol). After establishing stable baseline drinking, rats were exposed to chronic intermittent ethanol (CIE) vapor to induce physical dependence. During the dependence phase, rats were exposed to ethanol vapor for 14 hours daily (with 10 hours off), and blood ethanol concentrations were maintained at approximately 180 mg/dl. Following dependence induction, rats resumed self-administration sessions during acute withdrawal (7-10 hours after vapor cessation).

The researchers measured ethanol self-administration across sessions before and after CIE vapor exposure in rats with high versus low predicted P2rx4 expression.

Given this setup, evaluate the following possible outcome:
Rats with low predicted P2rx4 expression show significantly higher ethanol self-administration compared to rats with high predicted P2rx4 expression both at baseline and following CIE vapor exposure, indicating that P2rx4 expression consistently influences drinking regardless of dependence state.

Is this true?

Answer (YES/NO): NO